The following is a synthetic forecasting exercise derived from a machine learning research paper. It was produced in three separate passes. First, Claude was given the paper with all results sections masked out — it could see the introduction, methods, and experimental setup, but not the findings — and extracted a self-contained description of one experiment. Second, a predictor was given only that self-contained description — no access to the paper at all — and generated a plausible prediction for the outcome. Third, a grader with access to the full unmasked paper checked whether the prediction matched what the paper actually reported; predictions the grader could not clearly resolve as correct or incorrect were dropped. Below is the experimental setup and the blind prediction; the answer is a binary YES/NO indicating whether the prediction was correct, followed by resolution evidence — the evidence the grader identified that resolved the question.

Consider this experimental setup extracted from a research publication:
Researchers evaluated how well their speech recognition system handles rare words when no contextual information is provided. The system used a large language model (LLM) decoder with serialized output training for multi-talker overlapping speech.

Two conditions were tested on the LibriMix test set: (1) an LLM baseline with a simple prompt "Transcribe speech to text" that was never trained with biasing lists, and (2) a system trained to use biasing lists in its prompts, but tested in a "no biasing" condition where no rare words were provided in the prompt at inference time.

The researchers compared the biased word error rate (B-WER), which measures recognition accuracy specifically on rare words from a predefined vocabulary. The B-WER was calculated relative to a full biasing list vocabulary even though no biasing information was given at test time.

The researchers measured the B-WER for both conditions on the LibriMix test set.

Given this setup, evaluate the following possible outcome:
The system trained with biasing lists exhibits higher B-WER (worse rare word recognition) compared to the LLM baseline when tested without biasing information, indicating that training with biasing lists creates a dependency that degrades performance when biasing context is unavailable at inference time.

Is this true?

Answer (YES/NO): YES